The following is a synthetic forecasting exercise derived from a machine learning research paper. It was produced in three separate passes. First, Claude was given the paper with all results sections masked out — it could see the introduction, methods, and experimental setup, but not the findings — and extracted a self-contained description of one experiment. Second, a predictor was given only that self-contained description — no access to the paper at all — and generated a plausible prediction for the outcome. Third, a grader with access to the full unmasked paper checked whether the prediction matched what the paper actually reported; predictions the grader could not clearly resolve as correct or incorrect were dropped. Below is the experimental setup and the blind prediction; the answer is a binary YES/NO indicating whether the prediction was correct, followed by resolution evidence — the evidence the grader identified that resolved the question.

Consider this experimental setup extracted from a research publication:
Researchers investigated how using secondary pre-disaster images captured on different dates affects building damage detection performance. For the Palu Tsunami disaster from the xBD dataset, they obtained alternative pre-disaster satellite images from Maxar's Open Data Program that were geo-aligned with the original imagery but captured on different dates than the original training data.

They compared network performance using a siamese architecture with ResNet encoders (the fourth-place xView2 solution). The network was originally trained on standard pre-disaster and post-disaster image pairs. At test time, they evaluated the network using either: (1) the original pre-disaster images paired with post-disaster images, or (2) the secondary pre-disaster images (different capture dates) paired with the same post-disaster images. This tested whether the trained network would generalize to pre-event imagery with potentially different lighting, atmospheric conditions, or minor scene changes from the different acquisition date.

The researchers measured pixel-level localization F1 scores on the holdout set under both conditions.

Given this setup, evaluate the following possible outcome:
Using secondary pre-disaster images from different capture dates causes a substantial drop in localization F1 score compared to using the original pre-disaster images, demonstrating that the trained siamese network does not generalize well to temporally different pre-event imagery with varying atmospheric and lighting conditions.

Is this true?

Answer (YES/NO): NO